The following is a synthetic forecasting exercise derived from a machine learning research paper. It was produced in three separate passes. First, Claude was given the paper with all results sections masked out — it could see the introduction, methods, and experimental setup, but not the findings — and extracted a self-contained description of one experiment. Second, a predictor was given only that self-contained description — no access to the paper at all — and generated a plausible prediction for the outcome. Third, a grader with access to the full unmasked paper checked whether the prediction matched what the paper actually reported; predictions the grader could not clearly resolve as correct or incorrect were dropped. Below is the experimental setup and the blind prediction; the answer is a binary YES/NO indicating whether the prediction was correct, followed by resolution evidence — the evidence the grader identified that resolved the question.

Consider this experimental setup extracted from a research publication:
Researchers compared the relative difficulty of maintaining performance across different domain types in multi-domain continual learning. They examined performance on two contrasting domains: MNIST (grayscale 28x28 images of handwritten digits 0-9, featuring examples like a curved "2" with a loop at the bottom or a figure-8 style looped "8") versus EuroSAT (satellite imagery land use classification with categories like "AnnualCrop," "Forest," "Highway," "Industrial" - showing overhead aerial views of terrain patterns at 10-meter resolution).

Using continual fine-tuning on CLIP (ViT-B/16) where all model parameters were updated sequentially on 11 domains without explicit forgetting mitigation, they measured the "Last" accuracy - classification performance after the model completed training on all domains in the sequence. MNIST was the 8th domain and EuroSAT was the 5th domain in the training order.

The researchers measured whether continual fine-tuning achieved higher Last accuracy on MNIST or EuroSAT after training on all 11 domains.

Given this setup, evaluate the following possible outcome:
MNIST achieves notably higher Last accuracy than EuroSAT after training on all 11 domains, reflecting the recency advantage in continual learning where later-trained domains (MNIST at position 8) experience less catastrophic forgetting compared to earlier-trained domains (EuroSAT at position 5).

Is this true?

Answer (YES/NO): YES